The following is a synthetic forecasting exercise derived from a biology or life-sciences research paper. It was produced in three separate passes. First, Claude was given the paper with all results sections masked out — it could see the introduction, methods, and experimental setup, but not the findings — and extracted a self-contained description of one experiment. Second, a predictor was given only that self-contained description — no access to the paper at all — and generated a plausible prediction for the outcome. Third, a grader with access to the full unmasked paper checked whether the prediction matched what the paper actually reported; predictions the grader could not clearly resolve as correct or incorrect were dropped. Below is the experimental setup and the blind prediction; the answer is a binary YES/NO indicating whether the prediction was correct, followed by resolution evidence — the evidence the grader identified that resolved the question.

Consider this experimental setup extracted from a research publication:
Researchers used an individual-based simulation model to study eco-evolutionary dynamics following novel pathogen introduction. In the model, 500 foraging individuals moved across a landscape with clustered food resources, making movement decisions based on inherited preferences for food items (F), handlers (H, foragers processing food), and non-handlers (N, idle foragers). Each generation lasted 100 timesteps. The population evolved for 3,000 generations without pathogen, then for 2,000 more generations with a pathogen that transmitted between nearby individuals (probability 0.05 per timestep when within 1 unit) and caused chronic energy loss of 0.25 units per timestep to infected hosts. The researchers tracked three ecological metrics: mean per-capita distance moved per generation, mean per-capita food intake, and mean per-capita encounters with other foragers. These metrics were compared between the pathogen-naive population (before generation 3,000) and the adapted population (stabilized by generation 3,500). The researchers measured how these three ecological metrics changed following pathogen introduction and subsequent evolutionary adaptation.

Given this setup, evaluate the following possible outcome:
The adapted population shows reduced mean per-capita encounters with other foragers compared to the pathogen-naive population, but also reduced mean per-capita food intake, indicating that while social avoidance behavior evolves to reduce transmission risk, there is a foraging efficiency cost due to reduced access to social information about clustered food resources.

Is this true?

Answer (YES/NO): YES